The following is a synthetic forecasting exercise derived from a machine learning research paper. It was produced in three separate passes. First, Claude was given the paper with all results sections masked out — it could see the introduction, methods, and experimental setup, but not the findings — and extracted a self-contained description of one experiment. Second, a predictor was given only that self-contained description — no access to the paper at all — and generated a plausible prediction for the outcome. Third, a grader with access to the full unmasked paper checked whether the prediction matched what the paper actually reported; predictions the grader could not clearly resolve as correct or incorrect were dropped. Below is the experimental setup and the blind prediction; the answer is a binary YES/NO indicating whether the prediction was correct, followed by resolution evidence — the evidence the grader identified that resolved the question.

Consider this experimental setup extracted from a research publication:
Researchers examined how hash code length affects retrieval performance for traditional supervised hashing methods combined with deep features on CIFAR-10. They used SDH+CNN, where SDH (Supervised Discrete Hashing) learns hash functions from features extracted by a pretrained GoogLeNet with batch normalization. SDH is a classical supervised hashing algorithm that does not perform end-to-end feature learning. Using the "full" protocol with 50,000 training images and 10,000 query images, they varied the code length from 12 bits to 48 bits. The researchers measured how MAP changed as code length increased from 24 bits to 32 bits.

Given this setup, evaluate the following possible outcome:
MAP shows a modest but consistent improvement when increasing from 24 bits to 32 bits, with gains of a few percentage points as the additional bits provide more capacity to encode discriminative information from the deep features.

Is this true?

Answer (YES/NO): NO